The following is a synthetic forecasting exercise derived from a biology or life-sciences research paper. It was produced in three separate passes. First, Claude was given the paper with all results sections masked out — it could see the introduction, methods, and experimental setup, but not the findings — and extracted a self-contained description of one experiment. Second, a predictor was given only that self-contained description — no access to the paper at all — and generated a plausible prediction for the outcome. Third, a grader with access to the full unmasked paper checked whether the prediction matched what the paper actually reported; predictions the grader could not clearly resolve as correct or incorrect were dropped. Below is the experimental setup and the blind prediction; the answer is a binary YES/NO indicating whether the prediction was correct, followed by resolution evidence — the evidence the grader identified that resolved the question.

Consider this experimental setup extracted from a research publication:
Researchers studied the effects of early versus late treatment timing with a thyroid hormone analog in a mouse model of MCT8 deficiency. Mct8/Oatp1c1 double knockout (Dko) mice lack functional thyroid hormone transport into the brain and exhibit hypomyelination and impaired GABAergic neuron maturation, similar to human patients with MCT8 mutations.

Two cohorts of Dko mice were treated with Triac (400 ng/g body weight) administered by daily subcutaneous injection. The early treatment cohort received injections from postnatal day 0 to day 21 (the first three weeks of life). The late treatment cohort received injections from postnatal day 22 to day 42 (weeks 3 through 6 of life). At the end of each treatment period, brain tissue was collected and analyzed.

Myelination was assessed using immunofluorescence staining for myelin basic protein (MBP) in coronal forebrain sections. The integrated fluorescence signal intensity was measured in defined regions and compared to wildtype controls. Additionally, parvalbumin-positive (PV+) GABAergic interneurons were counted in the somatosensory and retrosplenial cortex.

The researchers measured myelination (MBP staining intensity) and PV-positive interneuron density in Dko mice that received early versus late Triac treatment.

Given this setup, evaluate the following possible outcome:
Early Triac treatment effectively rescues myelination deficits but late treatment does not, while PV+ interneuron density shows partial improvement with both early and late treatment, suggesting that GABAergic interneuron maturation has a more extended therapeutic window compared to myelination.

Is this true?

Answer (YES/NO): NO